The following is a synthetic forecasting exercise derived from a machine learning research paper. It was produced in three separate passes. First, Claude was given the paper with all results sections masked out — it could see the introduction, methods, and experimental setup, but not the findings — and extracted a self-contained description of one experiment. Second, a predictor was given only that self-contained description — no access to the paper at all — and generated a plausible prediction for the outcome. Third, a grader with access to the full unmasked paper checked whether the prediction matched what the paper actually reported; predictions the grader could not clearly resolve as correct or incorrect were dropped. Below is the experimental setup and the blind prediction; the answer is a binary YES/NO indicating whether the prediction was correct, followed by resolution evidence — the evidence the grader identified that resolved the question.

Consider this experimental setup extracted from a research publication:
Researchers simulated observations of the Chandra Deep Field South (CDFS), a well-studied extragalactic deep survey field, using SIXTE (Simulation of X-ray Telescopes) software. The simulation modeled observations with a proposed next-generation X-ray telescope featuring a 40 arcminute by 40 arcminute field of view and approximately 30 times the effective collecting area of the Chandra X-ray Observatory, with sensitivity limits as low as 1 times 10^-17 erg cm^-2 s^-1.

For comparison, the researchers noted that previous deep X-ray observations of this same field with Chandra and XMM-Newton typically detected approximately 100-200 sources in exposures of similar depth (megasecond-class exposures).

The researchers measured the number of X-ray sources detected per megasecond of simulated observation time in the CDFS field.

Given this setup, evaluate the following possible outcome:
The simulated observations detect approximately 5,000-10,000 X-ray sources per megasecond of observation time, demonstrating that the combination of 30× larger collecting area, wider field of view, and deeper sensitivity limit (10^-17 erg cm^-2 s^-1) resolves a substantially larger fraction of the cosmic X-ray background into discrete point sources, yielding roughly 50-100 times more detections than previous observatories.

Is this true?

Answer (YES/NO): NO